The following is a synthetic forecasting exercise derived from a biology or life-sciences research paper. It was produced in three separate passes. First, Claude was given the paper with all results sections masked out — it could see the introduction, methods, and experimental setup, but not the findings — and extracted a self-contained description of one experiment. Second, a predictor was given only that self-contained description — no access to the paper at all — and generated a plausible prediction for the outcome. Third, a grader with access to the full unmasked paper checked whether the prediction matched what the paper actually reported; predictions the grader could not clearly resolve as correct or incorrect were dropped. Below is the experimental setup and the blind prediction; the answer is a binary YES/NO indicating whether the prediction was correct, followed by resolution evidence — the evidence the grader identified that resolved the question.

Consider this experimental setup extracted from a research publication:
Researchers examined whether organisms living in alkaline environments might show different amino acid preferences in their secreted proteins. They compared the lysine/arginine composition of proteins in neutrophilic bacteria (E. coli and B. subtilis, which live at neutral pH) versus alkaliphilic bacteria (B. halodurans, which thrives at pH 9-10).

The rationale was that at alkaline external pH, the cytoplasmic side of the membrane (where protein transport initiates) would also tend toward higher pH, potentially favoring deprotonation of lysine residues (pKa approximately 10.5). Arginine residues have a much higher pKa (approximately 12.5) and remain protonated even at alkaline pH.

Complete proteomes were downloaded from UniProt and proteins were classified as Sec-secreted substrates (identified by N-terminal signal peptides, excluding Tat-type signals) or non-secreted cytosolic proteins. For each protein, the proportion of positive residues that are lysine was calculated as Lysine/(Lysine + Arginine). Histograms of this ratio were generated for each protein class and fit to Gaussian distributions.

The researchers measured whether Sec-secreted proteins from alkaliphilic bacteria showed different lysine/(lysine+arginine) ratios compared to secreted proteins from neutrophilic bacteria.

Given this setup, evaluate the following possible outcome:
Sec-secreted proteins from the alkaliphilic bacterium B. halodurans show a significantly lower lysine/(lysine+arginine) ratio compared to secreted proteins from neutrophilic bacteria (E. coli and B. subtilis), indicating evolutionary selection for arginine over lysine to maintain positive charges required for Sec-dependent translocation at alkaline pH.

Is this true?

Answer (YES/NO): NO